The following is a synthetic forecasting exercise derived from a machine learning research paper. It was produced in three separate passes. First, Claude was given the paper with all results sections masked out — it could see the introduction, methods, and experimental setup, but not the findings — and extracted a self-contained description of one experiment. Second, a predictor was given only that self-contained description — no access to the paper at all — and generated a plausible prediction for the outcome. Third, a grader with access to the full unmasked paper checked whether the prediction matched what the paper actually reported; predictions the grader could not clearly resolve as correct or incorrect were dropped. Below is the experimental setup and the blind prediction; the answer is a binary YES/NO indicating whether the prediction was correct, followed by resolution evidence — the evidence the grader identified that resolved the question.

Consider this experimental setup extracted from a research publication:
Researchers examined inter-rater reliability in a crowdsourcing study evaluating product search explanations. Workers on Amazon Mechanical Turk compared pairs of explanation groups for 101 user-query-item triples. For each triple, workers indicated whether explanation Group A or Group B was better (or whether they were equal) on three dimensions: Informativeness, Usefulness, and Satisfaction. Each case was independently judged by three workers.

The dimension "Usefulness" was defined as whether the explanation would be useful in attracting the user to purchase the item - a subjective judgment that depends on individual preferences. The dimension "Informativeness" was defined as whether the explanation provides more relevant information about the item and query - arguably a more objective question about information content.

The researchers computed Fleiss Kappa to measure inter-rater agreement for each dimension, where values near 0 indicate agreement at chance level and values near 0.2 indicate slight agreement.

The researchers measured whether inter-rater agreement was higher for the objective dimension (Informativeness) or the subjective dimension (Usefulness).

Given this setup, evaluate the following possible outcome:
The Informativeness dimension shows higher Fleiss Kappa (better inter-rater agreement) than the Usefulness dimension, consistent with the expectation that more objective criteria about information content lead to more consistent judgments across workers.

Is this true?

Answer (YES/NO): YES